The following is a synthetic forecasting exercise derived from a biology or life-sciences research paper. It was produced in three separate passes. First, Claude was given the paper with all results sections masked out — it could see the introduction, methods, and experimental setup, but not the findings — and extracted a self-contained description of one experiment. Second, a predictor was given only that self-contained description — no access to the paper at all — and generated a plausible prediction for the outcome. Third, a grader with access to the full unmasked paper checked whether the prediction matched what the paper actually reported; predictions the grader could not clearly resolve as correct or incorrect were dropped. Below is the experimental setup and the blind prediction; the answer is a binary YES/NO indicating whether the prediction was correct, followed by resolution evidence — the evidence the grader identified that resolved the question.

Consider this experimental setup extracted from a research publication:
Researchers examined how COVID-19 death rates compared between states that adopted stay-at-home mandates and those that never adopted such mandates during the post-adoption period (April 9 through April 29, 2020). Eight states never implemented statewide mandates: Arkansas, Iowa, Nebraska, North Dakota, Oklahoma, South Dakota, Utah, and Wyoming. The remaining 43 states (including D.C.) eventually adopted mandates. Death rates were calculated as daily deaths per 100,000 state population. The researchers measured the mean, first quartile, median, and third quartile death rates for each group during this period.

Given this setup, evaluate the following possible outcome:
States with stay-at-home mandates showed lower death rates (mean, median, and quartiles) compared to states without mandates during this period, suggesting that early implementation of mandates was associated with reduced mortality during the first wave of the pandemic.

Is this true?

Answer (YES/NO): NO